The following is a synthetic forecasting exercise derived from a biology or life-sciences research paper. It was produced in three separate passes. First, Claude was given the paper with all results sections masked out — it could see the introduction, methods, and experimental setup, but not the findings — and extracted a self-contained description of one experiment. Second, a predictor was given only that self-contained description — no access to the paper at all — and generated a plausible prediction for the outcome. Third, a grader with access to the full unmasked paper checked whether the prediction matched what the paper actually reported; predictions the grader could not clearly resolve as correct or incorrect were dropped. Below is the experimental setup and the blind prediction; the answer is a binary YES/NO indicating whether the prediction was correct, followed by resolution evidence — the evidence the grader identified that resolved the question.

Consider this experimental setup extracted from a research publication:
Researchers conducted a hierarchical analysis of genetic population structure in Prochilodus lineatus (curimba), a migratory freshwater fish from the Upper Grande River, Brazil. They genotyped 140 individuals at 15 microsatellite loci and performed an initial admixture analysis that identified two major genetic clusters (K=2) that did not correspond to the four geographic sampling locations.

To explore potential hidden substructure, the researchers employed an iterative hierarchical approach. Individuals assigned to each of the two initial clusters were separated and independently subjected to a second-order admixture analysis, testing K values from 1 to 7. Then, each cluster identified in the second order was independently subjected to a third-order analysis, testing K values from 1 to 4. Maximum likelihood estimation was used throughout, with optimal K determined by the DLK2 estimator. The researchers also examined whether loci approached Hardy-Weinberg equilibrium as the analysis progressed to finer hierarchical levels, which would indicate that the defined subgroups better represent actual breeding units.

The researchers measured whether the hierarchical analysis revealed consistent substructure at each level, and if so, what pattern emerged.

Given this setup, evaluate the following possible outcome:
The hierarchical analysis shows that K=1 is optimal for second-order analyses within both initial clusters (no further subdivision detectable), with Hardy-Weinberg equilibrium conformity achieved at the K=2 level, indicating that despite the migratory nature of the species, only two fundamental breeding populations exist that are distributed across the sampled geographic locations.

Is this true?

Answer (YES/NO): NO